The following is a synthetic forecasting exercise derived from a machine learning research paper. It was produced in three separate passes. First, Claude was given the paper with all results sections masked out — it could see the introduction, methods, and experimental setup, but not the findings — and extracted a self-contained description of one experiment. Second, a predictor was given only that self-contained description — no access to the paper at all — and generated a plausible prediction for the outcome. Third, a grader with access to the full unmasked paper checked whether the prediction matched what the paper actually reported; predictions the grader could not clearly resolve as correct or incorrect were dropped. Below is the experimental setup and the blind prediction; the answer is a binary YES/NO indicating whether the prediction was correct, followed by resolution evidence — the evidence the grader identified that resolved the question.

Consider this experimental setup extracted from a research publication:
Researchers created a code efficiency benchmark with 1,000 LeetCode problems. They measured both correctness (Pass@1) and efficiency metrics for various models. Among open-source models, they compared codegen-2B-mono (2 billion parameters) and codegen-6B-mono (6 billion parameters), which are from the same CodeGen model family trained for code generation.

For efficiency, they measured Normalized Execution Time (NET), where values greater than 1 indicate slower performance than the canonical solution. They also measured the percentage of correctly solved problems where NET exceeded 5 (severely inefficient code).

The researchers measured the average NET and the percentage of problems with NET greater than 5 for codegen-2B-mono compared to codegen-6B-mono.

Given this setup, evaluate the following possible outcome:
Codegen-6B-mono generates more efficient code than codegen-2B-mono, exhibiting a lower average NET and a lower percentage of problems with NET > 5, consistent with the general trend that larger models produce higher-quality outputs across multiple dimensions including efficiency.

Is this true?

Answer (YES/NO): NO